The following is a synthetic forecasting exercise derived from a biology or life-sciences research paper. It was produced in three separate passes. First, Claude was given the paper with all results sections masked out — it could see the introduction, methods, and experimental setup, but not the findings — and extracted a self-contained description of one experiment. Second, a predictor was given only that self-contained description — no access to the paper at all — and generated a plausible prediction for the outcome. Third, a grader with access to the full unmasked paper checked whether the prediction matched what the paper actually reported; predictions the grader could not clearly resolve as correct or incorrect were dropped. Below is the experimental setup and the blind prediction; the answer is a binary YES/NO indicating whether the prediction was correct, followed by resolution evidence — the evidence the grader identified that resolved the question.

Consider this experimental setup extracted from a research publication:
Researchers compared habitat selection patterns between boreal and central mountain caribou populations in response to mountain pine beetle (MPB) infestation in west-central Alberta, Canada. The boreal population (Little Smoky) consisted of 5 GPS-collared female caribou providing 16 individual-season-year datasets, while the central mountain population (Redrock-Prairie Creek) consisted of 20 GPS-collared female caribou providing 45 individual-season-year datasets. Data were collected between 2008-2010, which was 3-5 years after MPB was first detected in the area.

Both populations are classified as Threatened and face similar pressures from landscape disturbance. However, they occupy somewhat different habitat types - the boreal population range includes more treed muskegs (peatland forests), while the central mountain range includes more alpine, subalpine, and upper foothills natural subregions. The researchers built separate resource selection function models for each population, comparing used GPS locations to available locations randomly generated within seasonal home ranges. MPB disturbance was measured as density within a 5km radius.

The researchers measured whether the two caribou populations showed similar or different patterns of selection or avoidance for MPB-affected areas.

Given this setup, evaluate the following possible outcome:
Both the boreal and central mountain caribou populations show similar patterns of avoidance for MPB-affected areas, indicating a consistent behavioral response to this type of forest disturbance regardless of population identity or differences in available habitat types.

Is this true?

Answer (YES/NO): NO